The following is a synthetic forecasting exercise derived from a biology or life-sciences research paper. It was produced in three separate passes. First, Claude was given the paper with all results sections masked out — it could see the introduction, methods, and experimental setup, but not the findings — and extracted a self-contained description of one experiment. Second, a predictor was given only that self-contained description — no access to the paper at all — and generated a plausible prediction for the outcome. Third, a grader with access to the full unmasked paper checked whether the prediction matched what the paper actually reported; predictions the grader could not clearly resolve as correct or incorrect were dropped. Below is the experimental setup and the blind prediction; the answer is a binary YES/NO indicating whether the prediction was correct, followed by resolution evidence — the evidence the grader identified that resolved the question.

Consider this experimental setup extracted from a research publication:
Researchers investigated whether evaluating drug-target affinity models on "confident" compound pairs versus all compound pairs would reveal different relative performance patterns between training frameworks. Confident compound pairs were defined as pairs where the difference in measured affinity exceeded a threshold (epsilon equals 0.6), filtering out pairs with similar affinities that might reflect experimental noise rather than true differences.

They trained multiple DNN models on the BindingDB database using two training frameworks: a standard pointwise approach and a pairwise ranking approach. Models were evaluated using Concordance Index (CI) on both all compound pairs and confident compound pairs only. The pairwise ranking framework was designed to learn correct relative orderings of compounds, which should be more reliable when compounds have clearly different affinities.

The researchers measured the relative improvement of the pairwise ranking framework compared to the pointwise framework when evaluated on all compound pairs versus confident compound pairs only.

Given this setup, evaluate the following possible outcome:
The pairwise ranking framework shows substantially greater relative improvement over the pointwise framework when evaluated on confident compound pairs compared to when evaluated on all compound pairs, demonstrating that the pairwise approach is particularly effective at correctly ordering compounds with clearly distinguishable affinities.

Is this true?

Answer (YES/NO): YES